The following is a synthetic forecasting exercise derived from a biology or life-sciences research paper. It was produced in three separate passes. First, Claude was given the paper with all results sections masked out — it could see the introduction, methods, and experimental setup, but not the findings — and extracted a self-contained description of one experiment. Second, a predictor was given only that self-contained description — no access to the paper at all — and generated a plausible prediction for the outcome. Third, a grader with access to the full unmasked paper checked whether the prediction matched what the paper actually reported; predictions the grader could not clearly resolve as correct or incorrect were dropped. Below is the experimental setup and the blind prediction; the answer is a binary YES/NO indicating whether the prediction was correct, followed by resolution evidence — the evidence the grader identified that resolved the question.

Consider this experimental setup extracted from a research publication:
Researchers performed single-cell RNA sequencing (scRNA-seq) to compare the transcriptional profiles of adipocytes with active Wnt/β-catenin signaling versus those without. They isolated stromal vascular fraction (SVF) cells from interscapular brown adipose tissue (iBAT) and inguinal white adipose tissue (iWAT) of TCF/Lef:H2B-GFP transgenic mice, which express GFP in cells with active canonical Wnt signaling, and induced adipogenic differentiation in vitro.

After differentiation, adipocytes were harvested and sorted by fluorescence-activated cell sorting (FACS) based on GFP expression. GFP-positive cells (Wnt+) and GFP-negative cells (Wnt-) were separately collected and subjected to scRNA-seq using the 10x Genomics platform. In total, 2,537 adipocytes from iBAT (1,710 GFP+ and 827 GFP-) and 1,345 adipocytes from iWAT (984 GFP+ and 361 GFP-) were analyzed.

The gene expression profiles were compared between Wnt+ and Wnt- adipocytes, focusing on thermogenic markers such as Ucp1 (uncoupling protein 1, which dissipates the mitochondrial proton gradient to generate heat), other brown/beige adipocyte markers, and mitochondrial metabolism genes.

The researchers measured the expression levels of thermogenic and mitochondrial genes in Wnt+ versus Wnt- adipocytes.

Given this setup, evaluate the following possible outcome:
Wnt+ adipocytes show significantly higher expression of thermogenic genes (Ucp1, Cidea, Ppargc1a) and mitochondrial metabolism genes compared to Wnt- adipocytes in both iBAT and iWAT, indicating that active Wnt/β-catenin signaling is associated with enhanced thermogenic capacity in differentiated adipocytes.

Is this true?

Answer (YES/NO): NO